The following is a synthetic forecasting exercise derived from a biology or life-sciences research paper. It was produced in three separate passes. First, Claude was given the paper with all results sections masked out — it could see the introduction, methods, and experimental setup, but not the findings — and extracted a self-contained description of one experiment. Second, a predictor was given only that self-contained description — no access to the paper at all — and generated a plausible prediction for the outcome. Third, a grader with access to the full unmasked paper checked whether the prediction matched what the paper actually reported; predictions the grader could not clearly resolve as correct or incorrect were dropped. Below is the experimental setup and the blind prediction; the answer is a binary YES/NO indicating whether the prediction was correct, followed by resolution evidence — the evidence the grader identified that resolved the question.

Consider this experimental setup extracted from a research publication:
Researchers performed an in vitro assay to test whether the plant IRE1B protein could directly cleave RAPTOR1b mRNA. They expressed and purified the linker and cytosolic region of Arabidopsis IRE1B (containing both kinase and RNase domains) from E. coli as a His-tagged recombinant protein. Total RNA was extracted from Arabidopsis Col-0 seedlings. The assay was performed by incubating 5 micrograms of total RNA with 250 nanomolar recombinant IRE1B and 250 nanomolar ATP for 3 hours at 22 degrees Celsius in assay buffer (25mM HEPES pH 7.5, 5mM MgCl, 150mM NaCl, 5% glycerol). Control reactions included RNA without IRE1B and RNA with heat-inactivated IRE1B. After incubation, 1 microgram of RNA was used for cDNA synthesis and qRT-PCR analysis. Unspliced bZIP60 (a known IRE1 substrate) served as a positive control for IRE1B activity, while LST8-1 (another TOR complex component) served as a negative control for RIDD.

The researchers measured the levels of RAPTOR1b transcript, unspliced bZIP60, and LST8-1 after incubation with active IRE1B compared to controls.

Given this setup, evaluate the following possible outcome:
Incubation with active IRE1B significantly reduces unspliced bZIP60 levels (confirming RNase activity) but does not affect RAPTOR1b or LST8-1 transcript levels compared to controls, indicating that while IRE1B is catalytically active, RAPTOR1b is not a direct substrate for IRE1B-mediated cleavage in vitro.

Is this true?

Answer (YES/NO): NO